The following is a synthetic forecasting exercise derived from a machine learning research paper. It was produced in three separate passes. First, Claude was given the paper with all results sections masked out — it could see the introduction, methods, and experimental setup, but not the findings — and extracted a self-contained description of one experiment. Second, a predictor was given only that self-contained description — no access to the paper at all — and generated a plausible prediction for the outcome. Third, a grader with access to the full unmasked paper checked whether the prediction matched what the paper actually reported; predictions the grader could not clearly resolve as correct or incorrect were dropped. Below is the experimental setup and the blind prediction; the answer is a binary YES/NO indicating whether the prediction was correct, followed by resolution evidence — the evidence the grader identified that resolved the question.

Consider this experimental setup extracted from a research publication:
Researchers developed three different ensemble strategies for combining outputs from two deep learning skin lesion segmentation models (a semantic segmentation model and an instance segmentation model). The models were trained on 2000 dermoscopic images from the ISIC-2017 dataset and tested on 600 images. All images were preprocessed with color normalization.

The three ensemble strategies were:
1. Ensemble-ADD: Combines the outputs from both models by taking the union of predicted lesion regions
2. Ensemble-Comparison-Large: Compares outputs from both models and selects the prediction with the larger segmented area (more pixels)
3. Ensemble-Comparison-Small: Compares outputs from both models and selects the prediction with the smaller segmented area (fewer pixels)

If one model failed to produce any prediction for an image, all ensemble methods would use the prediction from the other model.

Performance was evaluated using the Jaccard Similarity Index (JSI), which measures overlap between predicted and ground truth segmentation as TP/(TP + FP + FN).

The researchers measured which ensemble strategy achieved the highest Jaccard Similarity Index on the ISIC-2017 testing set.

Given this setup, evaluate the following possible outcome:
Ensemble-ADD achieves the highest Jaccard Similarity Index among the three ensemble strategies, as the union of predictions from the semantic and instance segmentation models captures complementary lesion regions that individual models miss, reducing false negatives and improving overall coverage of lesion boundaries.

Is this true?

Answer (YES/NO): YES